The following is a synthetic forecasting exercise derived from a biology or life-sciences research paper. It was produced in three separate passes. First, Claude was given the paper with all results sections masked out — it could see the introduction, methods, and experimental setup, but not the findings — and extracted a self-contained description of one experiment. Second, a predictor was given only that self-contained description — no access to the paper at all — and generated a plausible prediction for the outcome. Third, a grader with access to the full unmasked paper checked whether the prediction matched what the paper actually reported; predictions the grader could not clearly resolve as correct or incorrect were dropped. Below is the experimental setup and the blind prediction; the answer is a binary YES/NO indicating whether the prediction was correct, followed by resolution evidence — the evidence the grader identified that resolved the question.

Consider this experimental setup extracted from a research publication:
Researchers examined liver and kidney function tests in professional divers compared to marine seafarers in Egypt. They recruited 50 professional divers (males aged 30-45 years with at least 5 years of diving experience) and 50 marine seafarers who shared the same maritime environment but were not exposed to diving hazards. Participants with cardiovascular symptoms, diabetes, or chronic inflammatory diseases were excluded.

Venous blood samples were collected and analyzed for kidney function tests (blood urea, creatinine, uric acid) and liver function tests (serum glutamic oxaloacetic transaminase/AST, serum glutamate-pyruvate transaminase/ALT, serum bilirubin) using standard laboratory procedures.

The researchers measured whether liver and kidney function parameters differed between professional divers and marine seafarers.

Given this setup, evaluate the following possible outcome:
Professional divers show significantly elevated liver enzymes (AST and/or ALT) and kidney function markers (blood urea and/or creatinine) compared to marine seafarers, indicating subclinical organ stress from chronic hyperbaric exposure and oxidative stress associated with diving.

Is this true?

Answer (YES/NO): NO